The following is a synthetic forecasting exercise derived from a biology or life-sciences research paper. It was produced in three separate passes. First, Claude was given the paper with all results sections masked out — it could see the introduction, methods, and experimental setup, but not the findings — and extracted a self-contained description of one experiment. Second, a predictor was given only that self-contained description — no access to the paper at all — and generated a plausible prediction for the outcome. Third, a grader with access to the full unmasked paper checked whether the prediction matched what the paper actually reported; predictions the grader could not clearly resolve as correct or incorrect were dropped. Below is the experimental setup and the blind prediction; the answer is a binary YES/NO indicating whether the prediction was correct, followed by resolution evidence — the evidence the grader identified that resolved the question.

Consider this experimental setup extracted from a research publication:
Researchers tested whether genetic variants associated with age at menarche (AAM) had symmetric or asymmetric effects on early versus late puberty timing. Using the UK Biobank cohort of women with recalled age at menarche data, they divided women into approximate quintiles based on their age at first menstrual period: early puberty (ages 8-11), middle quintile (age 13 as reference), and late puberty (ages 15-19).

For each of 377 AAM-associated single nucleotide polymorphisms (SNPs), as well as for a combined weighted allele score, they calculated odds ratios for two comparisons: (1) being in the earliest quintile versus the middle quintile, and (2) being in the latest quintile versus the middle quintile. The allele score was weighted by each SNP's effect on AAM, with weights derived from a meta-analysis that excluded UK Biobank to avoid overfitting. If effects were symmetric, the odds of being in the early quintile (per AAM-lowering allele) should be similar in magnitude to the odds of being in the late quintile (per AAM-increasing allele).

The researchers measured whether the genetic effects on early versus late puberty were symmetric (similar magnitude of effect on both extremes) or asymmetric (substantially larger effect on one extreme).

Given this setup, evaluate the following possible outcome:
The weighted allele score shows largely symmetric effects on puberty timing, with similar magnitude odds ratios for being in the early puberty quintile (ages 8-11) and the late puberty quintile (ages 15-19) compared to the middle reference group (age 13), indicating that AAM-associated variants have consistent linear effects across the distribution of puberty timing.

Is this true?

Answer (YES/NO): NO